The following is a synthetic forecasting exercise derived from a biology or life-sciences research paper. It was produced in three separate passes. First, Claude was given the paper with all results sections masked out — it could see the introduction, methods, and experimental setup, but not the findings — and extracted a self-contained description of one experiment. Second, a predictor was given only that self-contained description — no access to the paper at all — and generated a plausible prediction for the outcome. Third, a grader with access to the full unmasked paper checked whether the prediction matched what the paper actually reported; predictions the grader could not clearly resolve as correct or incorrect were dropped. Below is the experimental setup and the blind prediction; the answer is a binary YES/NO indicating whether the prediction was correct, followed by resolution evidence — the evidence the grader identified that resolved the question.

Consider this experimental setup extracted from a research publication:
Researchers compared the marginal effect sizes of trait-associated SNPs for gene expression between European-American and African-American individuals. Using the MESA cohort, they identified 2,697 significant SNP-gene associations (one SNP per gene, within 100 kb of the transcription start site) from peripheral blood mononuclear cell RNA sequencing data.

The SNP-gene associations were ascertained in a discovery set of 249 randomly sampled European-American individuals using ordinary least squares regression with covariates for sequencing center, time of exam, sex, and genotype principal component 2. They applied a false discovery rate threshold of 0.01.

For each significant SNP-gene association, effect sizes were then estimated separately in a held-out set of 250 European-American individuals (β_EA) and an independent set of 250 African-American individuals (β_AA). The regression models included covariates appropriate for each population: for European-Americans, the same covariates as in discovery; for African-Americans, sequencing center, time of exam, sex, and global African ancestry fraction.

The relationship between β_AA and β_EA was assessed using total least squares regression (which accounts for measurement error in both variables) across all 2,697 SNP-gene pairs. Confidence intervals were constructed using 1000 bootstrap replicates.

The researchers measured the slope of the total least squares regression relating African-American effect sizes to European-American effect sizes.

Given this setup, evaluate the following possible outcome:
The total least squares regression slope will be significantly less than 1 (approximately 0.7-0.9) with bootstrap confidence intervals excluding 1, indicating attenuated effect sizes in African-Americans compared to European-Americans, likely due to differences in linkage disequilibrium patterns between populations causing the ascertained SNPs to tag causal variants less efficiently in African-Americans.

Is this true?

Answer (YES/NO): YES